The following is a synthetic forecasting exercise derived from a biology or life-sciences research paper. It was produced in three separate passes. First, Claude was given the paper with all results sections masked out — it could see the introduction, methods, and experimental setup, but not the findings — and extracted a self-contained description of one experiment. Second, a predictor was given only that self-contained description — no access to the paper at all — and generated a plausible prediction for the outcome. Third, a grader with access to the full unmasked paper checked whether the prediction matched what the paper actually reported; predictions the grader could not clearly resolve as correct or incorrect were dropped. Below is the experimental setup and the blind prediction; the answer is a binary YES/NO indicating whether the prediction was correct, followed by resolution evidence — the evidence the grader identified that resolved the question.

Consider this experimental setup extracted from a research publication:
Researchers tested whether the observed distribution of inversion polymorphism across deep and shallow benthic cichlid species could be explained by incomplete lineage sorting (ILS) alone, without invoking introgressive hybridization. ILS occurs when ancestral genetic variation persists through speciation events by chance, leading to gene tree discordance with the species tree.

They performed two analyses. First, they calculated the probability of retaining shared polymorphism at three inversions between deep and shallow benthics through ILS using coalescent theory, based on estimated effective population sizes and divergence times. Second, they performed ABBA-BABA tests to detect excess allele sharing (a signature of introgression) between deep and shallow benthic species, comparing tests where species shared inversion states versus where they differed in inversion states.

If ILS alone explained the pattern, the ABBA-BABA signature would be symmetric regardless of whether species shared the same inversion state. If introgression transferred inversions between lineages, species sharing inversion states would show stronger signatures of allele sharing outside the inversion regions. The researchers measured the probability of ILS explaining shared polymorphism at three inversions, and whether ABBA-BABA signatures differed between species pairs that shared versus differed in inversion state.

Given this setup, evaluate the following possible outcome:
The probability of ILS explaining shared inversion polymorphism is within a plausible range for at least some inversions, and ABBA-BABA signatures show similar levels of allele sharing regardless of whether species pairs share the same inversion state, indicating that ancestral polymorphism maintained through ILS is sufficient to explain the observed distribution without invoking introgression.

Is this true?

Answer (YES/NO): NO